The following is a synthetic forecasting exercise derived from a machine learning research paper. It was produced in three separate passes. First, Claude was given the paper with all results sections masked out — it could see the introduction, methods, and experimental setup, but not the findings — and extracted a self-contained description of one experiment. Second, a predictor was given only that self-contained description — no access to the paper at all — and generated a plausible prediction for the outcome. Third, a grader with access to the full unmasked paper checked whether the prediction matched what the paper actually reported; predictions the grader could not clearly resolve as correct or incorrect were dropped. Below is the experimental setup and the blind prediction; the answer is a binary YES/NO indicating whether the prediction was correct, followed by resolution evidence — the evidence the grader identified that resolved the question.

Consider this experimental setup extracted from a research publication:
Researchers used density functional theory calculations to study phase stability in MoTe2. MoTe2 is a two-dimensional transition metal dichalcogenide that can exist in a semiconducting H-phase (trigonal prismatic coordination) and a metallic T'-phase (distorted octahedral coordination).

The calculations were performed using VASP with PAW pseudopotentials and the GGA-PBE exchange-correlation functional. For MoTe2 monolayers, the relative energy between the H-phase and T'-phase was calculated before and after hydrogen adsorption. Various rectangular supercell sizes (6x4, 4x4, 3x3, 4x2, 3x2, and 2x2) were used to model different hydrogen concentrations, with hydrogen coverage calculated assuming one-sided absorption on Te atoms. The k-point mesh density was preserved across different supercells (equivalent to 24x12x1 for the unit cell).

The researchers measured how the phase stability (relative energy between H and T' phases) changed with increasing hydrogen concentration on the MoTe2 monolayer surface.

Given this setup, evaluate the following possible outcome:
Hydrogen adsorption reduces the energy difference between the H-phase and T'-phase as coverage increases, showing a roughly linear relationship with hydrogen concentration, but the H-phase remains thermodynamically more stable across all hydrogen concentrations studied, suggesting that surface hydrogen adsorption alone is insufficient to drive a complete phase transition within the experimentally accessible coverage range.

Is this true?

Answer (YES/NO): NO